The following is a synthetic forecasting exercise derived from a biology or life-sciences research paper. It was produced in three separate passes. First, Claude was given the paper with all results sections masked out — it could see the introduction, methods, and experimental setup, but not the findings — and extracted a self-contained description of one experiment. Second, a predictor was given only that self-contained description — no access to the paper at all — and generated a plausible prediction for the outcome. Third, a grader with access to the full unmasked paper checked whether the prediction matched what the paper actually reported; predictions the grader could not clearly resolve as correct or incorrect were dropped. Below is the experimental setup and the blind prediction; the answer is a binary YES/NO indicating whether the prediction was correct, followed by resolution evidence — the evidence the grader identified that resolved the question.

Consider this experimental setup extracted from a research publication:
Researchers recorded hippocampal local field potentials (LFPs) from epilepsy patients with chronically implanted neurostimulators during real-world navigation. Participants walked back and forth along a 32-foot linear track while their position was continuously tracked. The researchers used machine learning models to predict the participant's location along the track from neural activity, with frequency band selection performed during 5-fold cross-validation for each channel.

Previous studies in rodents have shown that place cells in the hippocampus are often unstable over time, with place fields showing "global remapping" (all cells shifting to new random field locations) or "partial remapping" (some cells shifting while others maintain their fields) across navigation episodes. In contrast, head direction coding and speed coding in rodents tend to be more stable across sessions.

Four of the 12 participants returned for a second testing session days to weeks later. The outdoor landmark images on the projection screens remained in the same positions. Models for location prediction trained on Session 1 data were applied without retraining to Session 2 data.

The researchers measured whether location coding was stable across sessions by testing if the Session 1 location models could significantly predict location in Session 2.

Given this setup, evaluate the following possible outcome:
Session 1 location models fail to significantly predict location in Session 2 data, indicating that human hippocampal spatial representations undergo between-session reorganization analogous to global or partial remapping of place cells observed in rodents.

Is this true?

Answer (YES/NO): YES